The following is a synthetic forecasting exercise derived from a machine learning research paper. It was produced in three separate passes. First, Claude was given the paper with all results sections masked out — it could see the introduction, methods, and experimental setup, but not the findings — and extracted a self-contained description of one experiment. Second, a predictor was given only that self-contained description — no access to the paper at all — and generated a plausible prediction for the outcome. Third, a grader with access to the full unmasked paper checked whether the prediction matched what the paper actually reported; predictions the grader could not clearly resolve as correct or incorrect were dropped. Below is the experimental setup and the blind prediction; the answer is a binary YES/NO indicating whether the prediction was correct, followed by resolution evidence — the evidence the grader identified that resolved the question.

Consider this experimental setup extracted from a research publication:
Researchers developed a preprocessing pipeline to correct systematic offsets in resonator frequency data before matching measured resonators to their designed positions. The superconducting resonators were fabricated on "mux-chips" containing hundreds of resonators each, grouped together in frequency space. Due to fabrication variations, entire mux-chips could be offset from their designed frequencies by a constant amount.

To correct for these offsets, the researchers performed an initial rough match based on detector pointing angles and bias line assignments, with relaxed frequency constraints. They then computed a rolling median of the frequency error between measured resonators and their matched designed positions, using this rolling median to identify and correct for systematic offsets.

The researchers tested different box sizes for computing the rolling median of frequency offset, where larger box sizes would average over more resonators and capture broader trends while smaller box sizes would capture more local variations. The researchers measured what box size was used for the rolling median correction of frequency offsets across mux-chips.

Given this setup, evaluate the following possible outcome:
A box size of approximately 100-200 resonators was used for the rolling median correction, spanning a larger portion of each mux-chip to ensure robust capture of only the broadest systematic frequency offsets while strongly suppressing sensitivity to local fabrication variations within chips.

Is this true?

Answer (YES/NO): NO